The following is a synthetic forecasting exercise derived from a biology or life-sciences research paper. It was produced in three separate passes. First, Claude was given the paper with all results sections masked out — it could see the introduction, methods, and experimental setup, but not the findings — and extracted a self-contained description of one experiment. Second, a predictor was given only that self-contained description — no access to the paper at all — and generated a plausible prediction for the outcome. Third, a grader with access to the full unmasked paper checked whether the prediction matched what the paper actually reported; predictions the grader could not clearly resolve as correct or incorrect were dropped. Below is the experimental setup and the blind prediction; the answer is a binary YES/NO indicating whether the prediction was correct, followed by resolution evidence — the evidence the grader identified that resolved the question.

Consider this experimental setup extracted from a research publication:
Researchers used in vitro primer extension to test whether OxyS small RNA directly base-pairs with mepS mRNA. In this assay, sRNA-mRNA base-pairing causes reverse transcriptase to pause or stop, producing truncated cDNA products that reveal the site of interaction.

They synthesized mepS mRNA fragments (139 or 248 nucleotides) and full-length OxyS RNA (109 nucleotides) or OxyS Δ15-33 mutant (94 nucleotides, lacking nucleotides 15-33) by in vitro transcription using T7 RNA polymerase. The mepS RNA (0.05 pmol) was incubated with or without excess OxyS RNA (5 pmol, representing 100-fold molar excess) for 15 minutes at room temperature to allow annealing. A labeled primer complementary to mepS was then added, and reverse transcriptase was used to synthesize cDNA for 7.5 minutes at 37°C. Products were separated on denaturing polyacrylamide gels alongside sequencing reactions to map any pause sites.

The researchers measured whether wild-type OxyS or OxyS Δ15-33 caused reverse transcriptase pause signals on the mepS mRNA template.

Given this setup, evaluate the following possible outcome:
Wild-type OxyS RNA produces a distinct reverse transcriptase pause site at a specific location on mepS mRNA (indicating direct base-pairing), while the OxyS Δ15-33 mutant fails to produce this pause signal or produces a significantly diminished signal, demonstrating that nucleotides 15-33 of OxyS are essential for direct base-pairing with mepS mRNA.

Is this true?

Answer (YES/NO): YES